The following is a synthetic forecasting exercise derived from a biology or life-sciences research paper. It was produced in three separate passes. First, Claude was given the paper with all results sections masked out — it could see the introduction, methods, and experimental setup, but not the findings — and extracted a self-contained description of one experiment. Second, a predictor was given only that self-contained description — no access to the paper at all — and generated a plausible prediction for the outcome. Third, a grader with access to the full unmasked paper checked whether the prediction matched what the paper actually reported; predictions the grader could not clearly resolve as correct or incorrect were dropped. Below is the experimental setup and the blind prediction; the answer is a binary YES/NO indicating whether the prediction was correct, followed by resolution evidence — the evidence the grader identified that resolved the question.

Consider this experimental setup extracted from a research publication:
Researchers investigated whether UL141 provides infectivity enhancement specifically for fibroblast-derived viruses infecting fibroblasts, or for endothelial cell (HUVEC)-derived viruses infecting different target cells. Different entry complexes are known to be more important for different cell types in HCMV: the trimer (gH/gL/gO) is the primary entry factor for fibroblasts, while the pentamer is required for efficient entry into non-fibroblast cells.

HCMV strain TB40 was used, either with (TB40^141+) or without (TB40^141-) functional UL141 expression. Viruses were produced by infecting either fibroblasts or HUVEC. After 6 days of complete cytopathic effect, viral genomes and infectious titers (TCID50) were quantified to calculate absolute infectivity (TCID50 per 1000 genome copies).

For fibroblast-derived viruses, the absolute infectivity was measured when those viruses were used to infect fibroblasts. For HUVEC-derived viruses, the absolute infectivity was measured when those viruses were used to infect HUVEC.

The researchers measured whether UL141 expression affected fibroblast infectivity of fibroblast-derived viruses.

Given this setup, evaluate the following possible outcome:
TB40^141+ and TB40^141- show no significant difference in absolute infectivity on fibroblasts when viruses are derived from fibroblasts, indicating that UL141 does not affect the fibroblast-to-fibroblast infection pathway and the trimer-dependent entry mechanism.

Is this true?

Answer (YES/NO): YES